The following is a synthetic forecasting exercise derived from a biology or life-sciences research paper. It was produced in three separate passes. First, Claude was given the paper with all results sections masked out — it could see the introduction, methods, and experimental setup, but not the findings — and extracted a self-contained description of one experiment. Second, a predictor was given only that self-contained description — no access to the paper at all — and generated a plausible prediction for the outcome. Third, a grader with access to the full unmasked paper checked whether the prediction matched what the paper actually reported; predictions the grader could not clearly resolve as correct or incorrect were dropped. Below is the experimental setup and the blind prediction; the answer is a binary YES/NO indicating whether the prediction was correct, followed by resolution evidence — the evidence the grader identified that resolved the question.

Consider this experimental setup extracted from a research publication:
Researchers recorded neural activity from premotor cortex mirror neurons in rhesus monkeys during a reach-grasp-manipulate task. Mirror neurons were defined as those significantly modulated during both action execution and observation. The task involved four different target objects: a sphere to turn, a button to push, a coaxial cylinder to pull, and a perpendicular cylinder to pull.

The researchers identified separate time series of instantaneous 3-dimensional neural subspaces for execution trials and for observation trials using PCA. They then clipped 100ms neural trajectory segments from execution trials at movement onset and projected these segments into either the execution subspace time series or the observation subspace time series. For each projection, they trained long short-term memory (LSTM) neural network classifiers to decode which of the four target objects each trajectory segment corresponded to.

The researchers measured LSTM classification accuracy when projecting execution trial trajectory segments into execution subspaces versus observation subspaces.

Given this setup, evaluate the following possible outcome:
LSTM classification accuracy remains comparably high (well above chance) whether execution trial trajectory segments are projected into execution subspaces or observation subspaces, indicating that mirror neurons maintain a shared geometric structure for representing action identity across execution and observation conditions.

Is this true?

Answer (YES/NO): NO